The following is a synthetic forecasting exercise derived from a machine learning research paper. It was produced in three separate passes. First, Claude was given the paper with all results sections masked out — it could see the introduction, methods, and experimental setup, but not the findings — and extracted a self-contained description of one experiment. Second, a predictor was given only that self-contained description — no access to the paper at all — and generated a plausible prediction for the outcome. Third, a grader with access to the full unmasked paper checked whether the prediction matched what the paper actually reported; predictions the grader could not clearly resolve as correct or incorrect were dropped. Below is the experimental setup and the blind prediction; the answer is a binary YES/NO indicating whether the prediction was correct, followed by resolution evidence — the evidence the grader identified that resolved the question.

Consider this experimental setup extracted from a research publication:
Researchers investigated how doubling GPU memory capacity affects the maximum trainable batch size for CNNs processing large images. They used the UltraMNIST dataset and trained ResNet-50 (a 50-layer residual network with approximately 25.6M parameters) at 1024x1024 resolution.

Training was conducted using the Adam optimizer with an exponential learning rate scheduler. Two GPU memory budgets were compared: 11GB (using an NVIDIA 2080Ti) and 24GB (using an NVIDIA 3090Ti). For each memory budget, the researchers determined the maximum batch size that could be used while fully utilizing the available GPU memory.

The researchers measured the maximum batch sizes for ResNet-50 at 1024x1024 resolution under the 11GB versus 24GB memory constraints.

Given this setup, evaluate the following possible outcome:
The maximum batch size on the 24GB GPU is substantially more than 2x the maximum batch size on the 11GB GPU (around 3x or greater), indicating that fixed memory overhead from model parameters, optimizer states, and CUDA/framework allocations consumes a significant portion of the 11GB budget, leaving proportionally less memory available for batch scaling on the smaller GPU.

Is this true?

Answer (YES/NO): YES